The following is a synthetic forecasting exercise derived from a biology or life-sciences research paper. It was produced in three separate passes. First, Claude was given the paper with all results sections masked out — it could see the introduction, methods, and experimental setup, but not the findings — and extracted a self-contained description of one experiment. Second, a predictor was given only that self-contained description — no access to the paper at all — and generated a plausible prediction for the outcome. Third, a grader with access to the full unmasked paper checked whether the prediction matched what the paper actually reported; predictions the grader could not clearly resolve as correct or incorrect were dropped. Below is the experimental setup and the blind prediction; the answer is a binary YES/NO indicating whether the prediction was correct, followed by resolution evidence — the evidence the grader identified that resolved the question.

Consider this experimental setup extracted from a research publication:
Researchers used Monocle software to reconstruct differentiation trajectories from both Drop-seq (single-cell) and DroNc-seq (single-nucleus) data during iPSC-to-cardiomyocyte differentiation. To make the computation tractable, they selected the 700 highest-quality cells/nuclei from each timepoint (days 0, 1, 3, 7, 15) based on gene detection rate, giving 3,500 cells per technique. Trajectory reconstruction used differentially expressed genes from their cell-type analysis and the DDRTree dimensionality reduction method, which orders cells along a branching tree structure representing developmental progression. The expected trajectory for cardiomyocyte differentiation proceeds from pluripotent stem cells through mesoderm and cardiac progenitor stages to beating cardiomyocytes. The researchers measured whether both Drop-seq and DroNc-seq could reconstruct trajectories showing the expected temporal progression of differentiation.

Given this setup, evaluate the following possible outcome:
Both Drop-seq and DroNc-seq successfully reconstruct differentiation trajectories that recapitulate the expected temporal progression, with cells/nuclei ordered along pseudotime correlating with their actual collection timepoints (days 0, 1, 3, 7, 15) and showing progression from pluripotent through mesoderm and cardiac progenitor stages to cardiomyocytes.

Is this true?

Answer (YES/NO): YES